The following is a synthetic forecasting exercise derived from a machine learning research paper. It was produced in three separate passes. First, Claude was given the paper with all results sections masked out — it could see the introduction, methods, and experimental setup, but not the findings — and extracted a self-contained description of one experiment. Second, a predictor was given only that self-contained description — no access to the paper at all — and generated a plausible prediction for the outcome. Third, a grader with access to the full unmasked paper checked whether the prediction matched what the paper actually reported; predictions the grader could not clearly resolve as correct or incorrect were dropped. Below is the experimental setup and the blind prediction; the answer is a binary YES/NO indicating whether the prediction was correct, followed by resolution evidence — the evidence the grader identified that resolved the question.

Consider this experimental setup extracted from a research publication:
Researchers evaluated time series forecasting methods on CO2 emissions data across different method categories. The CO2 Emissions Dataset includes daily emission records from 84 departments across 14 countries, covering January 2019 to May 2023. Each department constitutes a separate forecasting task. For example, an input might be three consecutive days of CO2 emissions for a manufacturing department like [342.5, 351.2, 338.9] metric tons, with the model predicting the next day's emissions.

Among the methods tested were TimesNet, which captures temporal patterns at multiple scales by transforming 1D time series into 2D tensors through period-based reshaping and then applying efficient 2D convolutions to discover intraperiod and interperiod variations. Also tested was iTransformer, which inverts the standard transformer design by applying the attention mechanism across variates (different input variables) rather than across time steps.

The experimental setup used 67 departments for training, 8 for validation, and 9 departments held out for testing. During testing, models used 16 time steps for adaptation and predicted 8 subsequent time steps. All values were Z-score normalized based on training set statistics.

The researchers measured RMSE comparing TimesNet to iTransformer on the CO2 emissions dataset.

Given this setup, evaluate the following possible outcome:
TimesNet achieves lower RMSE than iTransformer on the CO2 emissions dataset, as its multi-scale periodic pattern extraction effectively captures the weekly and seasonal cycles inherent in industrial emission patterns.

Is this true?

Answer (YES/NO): NO